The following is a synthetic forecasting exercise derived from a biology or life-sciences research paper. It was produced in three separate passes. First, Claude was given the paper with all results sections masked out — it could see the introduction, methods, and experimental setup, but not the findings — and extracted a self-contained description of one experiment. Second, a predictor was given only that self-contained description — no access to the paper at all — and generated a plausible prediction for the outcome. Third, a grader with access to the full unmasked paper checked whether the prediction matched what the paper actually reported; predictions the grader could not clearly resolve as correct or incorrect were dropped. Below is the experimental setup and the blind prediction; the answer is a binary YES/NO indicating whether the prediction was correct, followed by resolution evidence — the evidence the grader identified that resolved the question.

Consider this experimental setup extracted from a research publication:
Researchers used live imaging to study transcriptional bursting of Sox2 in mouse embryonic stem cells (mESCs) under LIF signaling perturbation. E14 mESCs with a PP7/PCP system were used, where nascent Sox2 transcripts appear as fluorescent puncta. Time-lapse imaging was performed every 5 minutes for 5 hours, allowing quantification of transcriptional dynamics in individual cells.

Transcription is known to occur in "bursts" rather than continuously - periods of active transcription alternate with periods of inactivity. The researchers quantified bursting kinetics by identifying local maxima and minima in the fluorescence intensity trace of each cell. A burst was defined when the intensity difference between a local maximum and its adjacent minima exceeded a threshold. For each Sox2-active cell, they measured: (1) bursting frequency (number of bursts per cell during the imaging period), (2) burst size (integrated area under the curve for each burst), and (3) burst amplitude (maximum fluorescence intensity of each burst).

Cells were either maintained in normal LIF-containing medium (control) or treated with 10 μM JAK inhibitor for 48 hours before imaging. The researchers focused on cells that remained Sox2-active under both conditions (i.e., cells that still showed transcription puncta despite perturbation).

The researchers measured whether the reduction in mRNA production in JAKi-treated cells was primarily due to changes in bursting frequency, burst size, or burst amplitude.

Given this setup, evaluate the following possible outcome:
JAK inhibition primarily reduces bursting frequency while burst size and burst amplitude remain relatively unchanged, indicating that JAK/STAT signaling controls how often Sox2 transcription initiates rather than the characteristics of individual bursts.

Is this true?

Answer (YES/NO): NO